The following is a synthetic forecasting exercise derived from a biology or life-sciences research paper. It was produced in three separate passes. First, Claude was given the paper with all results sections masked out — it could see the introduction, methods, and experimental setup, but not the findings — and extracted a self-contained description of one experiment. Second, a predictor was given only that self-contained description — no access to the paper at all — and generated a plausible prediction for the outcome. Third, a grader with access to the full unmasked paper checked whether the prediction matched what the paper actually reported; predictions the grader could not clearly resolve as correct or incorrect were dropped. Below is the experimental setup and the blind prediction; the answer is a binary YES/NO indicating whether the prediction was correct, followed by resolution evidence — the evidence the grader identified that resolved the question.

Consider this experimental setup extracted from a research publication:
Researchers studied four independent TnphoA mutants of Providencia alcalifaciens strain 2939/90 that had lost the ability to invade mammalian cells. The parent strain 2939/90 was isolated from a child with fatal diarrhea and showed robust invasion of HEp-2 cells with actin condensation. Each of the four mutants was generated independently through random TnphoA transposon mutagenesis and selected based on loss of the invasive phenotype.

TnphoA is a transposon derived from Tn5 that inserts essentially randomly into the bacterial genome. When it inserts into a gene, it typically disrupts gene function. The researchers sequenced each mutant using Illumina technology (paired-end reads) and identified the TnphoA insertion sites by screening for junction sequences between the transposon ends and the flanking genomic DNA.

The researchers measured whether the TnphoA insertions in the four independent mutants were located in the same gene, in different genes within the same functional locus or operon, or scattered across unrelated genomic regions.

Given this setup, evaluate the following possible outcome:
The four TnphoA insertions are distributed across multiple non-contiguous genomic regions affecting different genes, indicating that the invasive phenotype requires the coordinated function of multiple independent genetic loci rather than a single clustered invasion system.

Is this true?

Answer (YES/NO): NO